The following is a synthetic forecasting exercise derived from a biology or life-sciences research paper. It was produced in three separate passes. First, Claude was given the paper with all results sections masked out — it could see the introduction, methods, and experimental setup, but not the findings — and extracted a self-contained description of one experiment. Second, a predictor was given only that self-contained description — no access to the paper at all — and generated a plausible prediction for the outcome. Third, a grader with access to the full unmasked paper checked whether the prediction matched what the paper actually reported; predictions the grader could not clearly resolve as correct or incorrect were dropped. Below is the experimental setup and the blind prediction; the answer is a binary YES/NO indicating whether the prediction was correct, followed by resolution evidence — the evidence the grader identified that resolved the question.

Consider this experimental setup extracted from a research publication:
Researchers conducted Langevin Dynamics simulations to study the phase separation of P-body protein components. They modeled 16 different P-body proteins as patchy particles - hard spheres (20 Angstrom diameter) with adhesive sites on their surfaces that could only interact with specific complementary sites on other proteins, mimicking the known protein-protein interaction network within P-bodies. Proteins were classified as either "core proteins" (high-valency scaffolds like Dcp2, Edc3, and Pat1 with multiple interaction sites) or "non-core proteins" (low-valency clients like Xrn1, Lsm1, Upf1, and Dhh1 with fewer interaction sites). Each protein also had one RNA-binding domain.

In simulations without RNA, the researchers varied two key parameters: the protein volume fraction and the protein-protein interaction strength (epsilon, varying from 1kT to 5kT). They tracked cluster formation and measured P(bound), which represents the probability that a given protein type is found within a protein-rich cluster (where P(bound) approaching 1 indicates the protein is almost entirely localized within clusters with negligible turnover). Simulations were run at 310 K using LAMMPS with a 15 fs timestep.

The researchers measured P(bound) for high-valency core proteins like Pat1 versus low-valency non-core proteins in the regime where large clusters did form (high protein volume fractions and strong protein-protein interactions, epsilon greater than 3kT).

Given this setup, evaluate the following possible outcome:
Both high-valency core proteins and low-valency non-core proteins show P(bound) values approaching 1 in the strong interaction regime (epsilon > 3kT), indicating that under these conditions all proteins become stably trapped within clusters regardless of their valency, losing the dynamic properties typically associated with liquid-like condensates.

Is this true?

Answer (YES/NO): NO